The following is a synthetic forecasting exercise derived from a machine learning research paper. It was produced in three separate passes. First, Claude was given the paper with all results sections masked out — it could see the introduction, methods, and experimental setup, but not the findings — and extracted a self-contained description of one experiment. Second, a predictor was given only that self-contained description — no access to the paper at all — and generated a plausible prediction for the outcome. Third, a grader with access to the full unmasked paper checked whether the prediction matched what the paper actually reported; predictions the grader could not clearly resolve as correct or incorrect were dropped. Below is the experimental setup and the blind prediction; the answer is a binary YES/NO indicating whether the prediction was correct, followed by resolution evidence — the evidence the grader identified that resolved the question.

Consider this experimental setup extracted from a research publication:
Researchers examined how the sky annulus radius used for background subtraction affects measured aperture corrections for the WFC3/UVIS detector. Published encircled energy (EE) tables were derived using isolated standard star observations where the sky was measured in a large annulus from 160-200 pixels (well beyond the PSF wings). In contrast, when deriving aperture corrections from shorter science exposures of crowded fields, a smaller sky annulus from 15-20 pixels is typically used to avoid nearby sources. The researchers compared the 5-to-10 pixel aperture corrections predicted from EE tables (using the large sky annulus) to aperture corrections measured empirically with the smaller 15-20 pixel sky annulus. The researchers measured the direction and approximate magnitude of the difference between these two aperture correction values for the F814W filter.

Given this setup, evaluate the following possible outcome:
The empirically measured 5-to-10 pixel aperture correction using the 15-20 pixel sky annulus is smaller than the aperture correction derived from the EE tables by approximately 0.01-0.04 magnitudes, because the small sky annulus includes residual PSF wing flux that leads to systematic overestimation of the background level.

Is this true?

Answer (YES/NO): YES